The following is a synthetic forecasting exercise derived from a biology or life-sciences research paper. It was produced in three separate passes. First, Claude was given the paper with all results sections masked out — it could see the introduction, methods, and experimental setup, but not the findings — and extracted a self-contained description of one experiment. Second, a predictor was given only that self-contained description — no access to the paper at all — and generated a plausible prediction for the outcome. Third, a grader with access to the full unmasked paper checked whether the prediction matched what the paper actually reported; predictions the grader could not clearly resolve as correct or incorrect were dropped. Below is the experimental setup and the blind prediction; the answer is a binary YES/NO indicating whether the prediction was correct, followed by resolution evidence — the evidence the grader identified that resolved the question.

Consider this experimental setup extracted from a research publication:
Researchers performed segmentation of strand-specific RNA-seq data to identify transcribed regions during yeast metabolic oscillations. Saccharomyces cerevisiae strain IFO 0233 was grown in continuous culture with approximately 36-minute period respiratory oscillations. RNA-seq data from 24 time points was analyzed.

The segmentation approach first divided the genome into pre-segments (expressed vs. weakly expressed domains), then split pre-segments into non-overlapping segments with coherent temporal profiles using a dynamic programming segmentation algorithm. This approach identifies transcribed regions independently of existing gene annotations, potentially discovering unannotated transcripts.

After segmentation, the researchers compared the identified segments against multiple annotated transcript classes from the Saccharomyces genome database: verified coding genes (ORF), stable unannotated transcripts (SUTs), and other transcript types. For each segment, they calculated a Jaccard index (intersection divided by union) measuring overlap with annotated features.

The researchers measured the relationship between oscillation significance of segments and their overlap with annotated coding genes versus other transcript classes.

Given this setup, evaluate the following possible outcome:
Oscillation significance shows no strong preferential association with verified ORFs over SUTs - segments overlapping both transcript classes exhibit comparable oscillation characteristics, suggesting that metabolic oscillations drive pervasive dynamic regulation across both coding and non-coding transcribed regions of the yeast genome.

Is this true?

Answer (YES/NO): NO